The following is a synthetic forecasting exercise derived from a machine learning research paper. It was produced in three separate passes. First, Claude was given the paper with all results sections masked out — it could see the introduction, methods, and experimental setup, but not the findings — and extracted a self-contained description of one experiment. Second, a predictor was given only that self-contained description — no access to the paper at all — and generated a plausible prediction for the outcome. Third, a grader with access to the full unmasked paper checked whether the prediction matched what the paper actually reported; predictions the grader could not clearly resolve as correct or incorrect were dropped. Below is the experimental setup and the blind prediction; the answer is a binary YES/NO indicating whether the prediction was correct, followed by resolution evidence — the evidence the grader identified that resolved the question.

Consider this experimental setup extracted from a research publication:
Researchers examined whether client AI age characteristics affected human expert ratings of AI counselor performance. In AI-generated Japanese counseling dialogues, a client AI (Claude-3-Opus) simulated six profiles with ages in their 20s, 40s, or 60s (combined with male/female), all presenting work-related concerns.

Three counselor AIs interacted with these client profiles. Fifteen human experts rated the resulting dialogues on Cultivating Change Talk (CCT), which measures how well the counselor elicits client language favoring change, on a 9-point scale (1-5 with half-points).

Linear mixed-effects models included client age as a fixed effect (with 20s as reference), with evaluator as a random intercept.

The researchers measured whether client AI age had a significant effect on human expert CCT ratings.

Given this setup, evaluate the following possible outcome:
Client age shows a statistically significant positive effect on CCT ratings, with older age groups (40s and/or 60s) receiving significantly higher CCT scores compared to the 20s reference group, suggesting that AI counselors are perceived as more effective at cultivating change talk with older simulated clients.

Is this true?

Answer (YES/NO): NO